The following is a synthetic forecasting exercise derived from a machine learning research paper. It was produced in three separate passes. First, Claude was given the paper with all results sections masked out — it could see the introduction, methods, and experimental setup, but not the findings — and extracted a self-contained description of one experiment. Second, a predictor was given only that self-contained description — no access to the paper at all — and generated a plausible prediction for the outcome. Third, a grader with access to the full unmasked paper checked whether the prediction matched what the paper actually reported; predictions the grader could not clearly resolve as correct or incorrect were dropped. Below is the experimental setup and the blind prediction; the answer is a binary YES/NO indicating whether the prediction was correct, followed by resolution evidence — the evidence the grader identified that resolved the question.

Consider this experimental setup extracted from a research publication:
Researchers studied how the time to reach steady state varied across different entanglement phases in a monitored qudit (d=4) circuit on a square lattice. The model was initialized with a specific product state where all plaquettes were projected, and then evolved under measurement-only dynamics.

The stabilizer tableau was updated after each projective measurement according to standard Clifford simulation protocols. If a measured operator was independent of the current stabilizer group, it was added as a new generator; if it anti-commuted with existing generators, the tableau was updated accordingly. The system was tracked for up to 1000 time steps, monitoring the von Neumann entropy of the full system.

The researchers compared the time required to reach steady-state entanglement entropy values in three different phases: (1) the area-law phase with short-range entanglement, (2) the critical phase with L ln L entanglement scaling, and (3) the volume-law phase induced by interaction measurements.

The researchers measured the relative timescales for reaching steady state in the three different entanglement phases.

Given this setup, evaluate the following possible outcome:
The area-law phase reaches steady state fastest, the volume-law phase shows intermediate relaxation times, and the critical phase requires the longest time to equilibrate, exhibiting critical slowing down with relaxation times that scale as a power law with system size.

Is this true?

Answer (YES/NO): NO